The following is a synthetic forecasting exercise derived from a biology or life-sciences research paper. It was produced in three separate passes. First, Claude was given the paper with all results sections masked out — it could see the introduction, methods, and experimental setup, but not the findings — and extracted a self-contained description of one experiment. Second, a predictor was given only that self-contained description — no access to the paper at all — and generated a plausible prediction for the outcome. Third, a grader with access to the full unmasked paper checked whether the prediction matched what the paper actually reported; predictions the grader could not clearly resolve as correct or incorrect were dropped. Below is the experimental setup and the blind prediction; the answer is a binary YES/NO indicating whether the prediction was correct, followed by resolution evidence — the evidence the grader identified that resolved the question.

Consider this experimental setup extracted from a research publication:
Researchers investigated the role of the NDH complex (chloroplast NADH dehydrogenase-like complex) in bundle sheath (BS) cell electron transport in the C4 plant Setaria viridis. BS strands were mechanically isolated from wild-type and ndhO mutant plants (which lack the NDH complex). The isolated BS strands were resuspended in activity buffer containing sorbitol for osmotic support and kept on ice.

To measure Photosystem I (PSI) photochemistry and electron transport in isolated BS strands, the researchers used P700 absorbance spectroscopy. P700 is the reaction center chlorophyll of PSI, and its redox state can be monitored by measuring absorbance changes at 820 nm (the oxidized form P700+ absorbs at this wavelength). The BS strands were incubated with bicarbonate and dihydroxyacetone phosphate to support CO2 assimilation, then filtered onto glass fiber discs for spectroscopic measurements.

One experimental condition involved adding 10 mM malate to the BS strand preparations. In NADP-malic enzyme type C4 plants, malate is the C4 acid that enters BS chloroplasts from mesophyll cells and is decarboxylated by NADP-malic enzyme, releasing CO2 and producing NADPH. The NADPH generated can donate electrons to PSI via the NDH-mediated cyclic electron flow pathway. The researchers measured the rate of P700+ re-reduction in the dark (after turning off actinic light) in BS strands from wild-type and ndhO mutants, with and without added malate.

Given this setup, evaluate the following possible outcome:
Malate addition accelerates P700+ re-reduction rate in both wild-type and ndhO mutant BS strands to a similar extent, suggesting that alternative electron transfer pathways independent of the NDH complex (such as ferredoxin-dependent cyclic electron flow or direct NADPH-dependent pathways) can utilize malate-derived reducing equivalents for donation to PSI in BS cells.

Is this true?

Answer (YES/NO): NO